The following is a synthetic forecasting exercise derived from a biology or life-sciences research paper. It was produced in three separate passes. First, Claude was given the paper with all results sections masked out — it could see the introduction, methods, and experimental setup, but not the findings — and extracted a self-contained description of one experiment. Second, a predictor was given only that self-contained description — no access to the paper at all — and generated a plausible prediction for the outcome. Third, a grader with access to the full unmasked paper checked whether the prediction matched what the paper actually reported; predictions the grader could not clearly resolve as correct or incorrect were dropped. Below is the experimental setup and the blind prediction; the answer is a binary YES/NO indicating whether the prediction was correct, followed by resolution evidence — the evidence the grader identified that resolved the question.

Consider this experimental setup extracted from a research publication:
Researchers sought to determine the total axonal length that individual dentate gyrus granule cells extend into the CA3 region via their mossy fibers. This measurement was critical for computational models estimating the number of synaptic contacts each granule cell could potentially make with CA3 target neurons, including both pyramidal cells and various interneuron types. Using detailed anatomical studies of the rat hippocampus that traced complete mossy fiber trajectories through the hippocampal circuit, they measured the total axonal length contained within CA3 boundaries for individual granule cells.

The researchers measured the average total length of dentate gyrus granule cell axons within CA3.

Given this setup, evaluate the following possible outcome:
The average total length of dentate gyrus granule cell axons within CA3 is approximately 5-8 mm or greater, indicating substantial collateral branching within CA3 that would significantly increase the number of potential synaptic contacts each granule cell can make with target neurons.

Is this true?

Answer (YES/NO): NO